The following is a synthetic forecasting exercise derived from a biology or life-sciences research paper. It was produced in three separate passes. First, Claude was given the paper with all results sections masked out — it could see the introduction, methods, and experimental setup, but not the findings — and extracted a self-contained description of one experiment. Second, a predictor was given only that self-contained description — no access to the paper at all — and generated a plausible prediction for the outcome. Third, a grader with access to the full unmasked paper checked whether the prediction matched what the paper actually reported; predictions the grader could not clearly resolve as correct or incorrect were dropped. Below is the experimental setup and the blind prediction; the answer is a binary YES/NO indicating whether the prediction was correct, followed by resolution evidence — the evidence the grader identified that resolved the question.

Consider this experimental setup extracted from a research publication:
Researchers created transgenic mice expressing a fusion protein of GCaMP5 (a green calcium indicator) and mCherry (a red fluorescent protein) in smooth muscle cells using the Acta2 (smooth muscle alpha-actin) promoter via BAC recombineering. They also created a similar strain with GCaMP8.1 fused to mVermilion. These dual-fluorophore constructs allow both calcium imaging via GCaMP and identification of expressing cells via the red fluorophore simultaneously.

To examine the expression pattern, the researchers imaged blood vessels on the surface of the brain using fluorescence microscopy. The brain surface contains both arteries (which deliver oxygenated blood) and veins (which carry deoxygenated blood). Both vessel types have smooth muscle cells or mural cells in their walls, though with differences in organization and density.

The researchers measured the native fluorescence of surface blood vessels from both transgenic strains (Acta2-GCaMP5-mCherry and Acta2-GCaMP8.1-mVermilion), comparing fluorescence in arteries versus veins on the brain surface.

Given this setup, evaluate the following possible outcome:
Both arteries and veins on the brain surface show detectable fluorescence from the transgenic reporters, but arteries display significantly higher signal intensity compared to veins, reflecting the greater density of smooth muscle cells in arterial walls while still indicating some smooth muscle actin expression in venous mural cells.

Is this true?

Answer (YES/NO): NO